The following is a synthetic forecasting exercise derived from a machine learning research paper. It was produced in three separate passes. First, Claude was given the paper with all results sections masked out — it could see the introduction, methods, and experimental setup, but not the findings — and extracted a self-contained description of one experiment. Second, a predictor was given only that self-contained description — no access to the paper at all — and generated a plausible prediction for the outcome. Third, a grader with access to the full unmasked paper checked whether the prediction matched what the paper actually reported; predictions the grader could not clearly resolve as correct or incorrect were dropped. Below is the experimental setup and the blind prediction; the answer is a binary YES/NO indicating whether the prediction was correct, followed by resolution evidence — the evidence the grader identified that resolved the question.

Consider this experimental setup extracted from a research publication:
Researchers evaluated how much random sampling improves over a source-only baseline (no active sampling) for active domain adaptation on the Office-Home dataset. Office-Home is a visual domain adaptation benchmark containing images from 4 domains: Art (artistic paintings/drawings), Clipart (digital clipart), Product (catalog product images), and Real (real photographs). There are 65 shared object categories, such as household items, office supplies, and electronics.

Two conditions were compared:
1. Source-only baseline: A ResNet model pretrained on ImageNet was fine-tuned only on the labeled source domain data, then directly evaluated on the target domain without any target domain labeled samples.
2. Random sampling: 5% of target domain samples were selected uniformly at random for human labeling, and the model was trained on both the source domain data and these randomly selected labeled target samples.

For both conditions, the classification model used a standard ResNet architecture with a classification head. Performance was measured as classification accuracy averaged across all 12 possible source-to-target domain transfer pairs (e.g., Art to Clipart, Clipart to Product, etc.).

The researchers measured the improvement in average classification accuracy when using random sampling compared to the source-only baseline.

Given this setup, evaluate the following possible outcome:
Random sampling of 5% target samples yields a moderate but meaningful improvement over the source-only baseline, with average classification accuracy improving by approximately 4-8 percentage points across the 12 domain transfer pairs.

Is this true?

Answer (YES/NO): NO